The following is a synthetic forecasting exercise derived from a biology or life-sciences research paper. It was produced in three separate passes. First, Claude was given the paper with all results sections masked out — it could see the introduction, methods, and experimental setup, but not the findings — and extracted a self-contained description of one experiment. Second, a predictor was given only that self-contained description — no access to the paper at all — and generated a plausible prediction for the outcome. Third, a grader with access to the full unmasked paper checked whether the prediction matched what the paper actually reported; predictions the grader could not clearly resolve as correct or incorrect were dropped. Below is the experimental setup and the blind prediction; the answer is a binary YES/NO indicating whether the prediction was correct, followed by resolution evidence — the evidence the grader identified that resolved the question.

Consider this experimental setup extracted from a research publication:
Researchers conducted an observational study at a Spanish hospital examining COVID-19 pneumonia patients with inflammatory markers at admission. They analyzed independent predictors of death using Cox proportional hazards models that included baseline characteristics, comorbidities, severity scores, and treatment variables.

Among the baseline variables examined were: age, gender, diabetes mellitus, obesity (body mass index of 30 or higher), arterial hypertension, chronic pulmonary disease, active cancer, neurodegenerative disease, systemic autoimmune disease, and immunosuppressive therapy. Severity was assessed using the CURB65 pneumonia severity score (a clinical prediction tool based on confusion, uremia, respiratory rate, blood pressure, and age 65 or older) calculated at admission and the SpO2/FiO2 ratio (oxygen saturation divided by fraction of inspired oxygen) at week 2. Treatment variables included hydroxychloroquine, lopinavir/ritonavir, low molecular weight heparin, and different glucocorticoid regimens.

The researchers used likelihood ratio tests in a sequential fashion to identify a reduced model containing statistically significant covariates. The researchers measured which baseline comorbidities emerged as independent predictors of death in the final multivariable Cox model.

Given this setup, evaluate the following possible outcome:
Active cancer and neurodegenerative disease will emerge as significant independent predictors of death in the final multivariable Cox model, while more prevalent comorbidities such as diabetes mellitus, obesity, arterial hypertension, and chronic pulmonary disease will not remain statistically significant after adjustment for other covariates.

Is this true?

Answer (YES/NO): NO